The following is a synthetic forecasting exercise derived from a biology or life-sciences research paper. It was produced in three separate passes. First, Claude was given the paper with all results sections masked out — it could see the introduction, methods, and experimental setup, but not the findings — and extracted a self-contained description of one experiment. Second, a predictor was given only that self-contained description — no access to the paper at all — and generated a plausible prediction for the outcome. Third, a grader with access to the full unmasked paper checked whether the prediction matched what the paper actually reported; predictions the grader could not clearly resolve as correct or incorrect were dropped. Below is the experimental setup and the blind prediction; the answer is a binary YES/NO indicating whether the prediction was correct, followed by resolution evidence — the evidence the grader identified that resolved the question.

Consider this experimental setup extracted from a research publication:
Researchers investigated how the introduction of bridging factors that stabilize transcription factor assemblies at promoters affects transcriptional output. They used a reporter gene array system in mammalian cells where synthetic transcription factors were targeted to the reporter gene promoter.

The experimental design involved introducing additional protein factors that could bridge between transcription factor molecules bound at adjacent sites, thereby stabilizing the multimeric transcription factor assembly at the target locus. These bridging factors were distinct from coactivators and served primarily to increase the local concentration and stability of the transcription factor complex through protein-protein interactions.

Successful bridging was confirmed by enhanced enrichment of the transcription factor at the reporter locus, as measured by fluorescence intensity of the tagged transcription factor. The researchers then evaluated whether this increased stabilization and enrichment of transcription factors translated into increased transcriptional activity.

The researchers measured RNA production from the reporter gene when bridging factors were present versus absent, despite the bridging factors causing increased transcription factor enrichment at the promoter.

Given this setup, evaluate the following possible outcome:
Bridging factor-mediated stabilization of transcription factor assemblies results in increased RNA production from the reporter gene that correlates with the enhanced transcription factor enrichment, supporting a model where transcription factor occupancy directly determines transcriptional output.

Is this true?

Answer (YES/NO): NO